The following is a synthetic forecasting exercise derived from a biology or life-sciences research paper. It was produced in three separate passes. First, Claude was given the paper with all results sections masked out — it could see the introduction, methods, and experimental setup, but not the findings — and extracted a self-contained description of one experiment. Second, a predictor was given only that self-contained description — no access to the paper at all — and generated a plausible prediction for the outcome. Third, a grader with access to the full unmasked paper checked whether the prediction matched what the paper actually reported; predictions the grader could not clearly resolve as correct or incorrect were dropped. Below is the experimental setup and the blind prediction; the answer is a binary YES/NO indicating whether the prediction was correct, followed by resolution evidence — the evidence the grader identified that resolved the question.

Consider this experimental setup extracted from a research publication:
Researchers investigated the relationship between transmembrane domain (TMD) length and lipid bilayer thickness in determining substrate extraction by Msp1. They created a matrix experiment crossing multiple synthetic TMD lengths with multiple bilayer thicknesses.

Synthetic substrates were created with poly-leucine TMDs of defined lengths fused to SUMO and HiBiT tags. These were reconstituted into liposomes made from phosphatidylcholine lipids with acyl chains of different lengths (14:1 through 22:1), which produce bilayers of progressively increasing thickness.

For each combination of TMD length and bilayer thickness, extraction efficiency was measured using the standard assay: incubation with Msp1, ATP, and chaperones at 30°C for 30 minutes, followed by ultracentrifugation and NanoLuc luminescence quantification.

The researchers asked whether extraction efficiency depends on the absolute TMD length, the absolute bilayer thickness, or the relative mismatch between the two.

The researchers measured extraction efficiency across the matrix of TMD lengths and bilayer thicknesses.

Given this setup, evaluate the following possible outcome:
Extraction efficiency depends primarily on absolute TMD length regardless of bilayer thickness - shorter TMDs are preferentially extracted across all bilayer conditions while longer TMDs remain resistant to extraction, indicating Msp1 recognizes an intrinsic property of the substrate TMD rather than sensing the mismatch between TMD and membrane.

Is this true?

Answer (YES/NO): NO